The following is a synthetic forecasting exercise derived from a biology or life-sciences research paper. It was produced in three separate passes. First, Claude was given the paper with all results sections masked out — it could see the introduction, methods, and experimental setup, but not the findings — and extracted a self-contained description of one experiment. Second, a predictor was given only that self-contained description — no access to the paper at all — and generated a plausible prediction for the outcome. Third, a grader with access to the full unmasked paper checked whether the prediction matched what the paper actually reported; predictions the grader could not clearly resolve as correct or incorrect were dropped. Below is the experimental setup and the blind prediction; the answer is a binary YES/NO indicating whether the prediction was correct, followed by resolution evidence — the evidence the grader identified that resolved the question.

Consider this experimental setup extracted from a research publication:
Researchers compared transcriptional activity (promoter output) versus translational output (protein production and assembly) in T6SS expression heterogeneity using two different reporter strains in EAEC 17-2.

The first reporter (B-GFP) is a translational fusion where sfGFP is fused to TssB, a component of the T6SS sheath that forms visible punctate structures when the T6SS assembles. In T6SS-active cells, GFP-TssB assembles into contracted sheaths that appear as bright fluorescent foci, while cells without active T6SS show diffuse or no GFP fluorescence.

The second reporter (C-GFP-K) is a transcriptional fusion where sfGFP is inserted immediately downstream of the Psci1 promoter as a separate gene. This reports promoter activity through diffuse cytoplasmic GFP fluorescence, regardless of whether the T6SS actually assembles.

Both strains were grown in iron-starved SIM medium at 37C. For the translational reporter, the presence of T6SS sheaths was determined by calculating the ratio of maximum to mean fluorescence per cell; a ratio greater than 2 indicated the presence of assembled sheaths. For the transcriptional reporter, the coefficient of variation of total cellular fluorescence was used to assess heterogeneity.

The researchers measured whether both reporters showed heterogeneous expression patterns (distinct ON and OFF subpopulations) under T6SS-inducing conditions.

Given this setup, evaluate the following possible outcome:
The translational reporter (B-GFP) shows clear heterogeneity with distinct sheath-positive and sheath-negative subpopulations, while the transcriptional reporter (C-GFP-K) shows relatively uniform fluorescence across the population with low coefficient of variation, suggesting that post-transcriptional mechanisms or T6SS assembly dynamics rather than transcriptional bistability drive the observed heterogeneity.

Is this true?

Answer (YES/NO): NO